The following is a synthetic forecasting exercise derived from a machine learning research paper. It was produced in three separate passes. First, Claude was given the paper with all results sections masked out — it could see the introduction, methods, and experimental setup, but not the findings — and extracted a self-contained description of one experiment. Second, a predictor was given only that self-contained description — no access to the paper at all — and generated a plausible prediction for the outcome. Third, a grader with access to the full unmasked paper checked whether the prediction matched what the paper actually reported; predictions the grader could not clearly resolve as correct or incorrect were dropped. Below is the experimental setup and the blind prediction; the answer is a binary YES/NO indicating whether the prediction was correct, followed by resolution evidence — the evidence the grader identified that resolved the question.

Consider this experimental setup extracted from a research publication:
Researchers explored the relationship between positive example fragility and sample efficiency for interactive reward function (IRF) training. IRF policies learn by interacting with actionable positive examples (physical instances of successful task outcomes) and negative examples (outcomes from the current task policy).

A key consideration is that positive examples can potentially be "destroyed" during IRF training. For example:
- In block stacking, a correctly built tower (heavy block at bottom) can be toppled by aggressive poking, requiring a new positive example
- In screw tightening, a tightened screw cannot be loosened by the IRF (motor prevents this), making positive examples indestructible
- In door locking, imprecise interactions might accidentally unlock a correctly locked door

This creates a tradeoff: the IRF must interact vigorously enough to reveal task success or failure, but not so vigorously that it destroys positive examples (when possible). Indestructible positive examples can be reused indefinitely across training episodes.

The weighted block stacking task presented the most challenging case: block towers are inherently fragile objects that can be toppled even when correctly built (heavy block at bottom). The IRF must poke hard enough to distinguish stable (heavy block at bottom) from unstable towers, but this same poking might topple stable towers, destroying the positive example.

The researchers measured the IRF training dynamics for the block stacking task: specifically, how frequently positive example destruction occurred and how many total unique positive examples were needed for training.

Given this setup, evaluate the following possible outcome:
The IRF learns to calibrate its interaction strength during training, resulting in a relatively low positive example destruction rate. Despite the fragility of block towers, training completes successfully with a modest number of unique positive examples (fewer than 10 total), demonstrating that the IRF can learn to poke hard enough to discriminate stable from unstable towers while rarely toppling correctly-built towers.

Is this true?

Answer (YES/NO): NO